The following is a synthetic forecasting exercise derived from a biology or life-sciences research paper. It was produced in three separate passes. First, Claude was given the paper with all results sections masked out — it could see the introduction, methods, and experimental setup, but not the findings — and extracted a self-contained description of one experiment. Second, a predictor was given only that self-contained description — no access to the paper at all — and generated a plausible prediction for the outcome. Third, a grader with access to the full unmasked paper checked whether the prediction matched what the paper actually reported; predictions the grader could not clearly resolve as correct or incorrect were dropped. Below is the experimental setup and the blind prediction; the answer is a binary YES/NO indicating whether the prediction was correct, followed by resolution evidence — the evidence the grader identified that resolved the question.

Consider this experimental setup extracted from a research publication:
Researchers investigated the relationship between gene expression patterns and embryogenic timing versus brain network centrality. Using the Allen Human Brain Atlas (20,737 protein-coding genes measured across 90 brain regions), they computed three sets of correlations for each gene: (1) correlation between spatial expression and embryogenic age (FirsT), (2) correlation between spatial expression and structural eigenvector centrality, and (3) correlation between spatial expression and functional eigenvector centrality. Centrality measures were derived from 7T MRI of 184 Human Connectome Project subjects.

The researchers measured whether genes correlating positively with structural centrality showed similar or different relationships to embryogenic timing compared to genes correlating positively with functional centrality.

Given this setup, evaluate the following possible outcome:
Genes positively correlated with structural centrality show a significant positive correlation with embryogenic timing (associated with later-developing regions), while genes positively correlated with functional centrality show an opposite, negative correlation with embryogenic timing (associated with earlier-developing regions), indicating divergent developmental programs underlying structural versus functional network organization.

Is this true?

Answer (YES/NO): NO